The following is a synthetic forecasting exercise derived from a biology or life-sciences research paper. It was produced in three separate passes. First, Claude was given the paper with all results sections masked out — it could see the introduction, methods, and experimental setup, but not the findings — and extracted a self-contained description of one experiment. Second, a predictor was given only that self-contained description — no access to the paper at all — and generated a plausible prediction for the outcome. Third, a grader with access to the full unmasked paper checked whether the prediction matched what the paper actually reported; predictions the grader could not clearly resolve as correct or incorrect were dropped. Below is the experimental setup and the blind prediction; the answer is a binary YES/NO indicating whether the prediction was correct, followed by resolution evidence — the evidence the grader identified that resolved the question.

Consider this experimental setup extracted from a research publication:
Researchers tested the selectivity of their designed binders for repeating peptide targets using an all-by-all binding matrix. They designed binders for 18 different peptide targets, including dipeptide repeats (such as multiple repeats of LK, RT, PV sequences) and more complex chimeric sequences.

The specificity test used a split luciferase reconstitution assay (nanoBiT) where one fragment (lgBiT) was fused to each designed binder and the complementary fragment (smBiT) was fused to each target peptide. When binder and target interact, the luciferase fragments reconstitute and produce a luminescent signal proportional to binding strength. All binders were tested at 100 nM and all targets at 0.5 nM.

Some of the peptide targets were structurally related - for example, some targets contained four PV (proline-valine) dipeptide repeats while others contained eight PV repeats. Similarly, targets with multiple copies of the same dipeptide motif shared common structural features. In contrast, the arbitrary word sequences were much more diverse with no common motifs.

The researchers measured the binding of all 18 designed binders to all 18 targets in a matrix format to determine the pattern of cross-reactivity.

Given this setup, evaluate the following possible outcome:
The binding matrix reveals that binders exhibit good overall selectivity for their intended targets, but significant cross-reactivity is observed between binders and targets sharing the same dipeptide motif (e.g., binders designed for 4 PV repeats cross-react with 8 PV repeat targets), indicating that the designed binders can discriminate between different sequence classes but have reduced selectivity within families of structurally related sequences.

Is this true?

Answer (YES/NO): YES